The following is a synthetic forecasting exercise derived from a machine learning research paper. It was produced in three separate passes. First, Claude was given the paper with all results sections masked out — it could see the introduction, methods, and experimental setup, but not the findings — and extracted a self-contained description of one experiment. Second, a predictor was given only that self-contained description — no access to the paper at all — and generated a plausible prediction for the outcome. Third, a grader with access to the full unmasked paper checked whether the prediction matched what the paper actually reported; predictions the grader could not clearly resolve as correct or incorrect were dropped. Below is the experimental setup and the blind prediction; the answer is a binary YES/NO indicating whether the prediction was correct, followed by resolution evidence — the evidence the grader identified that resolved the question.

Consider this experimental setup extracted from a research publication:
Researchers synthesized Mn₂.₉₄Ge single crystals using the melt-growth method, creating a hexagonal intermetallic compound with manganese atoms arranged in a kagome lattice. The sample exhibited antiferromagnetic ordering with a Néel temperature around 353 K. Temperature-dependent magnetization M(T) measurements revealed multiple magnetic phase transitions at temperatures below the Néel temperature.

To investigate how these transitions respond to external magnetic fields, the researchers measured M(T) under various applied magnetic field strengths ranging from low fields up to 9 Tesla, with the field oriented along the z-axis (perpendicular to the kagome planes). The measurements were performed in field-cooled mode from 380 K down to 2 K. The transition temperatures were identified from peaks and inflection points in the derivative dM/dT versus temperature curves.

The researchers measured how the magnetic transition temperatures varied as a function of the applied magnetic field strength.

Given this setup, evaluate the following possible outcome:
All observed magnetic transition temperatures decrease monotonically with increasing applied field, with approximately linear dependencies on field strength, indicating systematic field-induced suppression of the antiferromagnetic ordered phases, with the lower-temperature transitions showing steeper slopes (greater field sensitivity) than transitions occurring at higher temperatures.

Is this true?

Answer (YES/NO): NO